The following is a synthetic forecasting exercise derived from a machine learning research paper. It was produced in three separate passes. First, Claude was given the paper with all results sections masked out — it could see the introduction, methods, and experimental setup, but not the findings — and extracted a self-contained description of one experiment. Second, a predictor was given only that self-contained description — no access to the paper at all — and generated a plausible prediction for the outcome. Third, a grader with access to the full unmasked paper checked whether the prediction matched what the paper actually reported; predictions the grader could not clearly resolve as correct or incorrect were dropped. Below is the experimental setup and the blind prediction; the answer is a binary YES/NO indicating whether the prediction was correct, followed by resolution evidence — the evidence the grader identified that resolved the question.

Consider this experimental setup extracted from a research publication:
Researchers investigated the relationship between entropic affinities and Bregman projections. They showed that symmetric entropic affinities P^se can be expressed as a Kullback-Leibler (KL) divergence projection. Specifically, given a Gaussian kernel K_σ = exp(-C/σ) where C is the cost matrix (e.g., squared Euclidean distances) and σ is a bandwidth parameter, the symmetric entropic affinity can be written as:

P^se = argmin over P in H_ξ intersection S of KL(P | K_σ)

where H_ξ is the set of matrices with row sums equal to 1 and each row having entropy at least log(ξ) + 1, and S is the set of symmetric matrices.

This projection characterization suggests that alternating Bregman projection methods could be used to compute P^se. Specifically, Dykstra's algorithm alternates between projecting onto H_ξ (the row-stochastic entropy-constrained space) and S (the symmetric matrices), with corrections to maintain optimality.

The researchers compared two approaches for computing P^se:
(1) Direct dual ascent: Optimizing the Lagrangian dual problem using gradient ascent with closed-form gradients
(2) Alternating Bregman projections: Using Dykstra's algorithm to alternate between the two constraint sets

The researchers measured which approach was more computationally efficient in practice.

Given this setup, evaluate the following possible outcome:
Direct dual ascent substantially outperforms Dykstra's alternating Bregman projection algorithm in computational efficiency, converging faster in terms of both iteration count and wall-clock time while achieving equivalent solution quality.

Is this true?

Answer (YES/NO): NO